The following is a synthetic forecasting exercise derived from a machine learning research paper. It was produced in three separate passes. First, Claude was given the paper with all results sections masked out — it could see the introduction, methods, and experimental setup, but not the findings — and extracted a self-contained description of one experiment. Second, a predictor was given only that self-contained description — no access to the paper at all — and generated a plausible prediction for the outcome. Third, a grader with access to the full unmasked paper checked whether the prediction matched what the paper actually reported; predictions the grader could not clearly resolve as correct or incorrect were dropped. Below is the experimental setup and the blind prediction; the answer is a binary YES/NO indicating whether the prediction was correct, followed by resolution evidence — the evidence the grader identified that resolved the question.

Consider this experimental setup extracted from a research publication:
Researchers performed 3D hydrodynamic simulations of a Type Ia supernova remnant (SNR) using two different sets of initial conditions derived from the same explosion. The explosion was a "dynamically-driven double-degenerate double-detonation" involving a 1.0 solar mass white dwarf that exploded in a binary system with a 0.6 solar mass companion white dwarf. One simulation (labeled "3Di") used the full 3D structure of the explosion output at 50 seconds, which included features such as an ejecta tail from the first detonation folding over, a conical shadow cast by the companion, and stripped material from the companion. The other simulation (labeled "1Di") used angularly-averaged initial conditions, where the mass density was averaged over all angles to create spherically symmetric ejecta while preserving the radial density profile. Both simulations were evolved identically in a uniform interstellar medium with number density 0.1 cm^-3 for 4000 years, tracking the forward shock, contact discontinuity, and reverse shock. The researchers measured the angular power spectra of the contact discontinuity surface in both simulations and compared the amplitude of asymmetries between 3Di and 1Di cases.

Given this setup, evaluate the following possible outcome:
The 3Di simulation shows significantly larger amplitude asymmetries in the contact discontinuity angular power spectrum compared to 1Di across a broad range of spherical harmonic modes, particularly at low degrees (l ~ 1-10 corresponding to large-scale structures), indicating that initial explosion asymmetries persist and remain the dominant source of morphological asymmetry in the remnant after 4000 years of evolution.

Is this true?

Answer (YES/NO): NO